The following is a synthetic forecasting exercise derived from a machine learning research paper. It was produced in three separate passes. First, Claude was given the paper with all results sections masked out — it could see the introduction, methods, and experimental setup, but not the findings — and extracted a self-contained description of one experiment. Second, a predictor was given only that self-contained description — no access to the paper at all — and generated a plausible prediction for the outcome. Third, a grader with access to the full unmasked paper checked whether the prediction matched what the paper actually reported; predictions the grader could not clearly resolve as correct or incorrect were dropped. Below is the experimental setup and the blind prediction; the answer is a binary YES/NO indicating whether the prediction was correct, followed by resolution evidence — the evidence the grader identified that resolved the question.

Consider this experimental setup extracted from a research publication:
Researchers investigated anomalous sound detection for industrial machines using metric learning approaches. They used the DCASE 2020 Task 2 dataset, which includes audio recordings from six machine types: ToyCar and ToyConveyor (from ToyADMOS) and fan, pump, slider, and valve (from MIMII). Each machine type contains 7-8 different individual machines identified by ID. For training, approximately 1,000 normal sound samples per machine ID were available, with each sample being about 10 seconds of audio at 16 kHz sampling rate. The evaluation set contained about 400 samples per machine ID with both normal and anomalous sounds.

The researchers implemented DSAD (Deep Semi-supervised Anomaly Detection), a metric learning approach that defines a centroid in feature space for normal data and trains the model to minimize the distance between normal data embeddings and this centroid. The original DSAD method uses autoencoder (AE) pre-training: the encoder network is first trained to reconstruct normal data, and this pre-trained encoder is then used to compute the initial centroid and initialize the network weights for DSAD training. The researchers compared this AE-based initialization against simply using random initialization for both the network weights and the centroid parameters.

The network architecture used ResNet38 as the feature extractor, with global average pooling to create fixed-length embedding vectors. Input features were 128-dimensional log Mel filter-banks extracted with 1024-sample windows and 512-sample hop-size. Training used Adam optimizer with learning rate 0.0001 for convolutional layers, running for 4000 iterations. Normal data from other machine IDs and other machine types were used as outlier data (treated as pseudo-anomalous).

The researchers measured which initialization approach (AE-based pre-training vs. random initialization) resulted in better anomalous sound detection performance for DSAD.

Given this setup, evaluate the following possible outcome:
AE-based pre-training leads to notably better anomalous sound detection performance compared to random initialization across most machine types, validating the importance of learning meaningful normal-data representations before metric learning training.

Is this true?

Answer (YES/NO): NO